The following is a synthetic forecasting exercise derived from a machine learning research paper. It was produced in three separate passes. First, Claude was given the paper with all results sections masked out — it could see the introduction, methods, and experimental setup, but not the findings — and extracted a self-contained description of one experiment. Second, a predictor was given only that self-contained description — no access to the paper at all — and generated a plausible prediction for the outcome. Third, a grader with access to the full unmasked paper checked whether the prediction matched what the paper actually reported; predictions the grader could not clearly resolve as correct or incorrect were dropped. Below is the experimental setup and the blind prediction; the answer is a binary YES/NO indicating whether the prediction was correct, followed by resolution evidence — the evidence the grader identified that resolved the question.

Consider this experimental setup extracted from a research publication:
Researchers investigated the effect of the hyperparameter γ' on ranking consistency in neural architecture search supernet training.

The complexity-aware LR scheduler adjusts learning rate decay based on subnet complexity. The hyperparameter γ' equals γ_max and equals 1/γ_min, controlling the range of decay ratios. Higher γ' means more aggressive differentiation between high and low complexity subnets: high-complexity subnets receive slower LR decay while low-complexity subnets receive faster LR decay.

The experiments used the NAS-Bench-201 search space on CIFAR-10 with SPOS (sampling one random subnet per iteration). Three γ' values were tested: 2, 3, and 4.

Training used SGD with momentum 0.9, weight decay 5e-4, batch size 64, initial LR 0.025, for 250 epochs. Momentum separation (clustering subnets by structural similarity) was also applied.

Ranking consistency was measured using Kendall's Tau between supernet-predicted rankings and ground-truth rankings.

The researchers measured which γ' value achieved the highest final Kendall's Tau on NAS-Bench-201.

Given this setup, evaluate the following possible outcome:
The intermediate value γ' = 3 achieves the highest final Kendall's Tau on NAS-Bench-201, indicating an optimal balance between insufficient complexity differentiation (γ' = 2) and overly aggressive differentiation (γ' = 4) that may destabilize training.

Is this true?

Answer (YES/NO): NO